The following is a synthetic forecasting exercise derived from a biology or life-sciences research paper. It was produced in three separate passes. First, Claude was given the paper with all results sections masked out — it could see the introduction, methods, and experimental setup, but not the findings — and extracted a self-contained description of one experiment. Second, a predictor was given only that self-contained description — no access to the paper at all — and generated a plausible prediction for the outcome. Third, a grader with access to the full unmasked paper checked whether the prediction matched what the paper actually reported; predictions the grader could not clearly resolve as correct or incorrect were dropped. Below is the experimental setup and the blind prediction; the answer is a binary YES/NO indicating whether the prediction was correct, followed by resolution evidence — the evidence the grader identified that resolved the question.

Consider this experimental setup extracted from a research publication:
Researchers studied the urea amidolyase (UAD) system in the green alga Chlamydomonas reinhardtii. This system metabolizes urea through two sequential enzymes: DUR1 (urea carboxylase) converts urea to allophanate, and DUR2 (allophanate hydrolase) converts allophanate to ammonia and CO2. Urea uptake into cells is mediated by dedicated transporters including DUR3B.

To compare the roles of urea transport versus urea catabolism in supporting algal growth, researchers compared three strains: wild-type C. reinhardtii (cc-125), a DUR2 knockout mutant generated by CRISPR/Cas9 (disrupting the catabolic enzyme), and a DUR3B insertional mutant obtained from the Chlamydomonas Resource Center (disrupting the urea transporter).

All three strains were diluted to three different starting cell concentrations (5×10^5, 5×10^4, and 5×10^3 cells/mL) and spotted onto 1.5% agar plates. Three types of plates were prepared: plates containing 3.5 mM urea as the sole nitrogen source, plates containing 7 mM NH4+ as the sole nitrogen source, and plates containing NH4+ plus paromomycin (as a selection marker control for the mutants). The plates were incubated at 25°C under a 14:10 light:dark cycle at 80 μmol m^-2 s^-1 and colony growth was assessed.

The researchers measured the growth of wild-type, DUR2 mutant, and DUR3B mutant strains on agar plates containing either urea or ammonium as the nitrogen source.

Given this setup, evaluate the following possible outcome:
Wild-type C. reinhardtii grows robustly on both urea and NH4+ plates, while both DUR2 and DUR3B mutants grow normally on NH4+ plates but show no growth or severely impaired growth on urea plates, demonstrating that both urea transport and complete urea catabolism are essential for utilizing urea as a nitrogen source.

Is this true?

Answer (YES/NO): NO